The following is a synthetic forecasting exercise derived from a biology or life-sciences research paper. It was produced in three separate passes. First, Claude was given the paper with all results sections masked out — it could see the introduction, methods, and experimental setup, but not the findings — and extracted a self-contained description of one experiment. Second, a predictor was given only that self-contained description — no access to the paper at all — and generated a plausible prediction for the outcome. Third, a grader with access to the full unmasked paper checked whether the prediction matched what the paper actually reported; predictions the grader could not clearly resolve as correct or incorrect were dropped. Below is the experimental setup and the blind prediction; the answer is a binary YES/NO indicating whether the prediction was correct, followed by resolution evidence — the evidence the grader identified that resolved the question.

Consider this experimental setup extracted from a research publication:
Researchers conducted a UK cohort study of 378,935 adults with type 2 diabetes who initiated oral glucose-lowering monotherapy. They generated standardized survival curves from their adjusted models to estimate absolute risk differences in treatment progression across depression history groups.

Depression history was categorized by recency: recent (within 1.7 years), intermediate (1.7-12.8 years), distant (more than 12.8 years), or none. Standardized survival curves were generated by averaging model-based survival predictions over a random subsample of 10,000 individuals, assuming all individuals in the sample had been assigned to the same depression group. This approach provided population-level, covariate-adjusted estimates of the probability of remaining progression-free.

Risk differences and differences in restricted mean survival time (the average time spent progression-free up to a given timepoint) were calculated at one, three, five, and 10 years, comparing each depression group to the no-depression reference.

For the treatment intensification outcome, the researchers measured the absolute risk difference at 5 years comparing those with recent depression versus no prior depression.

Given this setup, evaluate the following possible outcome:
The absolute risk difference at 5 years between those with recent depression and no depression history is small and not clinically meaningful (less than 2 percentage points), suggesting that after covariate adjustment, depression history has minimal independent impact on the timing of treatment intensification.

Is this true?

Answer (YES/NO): NO